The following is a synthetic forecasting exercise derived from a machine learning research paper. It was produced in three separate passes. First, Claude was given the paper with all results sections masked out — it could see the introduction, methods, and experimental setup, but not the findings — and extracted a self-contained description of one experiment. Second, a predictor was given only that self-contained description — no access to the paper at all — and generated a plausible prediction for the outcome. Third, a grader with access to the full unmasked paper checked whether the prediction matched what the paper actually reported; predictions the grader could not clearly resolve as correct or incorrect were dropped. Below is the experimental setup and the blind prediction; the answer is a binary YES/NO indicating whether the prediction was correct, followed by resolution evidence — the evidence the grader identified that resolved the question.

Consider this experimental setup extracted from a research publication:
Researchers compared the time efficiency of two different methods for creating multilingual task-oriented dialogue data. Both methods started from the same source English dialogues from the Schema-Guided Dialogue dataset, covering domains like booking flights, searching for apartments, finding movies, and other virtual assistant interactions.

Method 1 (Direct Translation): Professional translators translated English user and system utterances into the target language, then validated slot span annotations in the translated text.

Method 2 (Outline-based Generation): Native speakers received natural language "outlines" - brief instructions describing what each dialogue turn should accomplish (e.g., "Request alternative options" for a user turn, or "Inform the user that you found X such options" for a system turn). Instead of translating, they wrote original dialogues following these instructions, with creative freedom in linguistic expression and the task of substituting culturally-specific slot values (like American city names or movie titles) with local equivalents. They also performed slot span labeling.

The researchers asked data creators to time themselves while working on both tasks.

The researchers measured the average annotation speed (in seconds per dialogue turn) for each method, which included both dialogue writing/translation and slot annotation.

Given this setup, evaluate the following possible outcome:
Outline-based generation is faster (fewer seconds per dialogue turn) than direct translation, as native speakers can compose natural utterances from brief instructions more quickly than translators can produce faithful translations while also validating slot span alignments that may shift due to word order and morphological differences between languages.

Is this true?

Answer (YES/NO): NO